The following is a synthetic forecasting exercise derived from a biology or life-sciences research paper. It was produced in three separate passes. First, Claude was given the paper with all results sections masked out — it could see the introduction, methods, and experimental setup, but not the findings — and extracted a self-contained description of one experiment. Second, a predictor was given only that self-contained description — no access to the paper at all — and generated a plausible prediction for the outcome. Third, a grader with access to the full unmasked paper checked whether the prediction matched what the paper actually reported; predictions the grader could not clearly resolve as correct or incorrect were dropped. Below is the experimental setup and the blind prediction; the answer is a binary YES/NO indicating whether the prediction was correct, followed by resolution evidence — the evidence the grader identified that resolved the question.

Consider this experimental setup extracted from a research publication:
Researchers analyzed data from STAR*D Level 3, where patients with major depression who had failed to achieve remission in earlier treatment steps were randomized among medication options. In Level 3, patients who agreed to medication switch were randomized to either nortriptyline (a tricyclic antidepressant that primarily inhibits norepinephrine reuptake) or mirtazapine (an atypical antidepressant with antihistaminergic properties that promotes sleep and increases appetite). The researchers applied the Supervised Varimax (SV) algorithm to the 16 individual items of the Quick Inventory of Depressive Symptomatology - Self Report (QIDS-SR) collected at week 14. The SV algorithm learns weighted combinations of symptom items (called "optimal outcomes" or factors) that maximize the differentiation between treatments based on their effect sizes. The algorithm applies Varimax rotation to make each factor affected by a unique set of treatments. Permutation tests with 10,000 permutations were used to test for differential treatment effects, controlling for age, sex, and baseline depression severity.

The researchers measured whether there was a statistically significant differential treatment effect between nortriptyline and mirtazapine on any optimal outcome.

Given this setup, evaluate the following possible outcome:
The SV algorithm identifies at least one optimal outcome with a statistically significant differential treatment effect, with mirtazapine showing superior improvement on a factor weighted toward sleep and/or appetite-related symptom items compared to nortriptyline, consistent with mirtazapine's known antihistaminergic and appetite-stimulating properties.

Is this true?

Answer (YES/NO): YES